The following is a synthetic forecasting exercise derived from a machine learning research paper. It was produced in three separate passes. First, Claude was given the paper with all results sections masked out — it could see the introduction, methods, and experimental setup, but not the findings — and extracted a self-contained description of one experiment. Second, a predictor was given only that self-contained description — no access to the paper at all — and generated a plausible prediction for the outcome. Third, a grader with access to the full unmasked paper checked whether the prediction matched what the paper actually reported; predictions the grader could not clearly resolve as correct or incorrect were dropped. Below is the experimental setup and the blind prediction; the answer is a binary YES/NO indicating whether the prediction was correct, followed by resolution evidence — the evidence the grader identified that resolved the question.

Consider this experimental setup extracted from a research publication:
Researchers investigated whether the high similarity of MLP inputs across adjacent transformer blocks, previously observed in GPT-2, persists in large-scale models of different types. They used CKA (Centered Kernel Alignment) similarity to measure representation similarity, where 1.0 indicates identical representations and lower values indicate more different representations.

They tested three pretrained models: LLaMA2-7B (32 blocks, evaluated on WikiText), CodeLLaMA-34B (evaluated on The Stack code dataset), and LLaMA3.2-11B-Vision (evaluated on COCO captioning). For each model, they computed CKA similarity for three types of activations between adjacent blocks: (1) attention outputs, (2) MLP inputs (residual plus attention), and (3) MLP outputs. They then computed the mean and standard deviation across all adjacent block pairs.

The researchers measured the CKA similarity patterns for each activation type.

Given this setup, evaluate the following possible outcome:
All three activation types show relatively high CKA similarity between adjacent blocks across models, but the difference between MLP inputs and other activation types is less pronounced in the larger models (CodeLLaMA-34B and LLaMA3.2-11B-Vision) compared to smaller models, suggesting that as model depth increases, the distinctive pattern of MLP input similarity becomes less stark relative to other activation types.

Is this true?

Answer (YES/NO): NO